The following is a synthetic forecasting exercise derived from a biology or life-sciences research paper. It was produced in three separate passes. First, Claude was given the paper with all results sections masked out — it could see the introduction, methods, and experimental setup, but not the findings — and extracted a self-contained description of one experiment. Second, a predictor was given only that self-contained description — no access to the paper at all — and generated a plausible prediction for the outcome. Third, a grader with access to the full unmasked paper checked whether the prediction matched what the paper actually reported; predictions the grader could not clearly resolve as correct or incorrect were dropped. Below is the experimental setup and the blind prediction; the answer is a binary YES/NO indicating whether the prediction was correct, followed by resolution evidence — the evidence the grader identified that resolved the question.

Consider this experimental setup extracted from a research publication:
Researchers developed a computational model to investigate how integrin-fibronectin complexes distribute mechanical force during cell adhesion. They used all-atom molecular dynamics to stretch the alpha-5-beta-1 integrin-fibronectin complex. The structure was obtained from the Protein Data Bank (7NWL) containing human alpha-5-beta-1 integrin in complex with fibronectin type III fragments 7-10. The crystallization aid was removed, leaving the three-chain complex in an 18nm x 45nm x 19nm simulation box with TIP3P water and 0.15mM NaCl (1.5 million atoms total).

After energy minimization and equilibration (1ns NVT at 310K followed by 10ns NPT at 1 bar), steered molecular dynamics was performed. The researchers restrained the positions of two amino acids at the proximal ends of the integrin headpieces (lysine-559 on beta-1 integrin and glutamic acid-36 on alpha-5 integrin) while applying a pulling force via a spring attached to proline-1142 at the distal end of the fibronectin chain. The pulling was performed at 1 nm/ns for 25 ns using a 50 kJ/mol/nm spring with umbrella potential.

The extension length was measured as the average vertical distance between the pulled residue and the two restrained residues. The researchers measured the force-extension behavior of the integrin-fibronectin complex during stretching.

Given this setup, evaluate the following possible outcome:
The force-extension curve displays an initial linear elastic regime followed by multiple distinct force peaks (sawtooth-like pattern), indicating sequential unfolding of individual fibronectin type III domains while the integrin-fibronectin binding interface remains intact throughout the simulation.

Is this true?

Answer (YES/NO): NO